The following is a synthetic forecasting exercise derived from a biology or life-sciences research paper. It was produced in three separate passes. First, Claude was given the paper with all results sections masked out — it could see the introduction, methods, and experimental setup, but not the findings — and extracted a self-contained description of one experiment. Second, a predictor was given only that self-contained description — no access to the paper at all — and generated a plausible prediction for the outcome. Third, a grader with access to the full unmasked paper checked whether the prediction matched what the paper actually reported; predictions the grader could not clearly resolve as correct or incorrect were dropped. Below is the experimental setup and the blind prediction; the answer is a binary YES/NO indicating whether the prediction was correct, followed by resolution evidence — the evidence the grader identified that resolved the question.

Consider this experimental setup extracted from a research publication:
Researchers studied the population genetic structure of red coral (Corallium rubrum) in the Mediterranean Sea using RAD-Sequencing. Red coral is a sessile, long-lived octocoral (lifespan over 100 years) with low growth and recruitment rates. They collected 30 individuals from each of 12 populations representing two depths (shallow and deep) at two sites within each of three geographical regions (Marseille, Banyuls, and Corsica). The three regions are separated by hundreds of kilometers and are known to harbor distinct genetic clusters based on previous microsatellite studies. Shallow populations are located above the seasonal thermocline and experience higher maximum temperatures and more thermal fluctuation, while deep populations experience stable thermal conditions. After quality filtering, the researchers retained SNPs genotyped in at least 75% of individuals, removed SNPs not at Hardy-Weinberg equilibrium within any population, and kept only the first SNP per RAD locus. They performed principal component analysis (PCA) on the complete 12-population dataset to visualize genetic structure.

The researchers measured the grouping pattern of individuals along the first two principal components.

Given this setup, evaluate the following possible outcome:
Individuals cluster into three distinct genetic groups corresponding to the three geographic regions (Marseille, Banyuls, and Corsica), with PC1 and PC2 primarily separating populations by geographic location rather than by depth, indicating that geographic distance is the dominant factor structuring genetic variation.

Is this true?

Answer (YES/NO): NO